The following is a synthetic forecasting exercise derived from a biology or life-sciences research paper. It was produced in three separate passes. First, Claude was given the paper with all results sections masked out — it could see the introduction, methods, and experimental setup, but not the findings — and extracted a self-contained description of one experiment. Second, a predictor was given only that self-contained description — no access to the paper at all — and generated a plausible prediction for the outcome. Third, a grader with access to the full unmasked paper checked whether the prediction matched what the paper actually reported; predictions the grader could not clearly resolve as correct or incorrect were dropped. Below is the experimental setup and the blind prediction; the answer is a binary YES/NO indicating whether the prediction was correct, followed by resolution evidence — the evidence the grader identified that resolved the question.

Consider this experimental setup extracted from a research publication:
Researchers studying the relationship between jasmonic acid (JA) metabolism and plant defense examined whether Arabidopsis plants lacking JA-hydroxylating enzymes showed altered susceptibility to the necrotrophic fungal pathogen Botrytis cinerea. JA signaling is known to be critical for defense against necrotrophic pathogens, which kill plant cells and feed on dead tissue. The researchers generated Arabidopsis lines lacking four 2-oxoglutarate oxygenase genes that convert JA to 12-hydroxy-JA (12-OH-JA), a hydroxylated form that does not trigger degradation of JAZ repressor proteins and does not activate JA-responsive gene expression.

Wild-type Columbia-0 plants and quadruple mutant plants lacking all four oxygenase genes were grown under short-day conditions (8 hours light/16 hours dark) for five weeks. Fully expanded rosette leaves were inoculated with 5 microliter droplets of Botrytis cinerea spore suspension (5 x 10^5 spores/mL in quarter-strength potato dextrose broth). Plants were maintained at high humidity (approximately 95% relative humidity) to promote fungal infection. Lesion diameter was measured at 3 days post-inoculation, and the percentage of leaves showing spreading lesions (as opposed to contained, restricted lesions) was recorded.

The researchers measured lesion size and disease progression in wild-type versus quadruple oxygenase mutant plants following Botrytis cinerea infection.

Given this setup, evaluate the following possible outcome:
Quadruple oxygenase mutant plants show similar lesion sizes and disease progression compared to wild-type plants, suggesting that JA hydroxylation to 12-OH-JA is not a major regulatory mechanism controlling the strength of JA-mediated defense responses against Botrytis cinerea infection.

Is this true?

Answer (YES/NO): NO